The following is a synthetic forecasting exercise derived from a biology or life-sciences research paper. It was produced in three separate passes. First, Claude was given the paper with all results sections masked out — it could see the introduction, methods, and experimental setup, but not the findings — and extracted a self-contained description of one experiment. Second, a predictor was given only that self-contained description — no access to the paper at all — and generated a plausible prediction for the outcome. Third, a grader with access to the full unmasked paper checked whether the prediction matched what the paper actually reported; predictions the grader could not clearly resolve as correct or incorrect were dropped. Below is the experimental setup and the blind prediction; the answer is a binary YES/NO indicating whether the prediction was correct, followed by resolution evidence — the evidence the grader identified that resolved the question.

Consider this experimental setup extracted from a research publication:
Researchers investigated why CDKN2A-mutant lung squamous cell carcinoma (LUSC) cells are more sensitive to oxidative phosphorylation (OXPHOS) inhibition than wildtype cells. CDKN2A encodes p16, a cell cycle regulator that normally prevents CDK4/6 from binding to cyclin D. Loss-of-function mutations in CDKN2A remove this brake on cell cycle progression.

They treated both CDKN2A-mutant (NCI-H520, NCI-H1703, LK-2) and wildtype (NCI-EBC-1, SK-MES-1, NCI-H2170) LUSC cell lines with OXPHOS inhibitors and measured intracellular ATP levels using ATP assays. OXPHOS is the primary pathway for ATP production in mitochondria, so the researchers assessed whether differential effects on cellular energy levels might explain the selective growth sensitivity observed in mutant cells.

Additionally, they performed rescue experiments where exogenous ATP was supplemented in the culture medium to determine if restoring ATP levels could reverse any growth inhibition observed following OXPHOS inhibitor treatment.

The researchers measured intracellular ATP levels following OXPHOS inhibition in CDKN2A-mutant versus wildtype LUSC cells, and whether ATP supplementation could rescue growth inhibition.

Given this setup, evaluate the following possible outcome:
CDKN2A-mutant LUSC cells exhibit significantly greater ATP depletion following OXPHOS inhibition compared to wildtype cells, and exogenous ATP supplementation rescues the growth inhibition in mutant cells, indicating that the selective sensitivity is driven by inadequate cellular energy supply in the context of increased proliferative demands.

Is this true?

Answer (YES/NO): YES